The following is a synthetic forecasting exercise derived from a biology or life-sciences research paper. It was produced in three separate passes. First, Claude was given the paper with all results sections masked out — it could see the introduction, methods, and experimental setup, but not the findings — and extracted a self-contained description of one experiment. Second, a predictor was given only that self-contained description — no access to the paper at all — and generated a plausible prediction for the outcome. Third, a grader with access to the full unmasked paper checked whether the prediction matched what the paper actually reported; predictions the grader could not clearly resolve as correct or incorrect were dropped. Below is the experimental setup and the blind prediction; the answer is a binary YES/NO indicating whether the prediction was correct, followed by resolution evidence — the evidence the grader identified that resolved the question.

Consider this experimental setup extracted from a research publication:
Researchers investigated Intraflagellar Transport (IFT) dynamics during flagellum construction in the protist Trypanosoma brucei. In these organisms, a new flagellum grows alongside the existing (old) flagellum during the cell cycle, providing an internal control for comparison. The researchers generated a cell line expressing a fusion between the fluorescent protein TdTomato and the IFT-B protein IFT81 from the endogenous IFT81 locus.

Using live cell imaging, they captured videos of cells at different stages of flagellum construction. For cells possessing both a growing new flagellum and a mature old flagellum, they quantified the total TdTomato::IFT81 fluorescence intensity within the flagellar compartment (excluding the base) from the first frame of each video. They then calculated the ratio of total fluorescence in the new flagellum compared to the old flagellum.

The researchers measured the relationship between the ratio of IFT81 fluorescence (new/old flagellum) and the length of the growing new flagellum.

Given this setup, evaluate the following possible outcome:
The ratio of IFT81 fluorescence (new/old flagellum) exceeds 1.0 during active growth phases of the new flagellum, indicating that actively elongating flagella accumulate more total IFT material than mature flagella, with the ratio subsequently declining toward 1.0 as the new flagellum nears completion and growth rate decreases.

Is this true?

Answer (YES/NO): NO